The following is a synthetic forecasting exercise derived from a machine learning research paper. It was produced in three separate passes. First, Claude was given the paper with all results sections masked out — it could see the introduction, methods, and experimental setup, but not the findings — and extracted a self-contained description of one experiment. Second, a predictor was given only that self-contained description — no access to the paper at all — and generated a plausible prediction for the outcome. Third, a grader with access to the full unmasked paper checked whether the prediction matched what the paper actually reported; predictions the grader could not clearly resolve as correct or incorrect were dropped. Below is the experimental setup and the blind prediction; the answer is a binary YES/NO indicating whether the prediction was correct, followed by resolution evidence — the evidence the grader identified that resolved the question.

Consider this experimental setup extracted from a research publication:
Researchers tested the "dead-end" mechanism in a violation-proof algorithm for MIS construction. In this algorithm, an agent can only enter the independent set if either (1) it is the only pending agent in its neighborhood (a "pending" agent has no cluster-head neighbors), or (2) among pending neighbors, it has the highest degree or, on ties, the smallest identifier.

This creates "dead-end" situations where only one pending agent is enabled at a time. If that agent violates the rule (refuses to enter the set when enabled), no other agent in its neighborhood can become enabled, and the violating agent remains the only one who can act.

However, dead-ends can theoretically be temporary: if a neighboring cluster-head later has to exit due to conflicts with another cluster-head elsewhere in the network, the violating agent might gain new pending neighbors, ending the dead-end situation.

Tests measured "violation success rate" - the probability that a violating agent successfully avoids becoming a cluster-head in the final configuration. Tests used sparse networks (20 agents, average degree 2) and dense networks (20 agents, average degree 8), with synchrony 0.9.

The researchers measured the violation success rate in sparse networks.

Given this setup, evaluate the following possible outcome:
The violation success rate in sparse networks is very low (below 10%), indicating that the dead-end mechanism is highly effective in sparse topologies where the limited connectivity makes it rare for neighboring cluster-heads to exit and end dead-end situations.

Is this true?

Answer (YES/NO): YES